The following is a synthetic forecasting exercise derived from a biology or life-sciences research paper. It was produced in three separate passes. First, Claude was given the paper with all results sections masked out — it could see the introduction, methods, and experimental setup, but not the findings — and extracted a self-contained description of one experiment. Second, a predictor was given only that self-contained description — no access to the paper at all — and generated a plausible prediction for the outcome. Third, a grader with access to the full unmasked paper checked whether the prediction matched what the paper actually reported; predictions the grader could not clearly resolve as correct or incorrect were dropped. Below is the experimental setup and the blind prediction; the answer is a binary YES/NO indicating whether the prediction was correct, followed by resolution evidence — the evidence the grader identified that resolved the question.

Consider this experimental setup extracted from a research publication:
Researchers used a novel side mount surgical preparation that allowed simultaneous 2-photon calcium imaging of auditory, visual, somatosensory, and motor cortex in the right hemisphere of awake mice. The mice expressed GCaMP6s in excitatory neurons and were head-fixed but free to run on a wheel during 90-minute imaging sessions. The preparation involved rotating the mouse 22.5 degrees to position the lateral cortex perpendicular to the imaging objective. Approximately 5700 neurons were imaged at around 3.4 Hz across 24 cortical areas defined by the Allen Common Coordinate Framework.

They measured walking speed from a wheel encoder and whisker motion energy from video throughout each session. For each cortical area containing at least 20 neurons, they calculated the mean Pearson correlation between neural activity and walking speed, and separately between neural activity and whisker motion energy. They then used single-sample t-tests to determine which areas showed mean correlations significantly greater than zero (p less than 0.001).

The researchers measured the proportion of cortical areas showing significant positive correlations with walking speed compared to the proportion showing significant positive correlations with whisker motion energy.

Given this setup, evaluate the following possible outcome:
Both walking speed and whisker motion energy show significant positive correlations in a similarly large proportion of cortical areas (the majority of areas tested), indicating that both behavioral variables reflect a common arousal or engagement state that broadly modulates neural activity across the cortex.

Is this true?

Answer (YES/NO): YES